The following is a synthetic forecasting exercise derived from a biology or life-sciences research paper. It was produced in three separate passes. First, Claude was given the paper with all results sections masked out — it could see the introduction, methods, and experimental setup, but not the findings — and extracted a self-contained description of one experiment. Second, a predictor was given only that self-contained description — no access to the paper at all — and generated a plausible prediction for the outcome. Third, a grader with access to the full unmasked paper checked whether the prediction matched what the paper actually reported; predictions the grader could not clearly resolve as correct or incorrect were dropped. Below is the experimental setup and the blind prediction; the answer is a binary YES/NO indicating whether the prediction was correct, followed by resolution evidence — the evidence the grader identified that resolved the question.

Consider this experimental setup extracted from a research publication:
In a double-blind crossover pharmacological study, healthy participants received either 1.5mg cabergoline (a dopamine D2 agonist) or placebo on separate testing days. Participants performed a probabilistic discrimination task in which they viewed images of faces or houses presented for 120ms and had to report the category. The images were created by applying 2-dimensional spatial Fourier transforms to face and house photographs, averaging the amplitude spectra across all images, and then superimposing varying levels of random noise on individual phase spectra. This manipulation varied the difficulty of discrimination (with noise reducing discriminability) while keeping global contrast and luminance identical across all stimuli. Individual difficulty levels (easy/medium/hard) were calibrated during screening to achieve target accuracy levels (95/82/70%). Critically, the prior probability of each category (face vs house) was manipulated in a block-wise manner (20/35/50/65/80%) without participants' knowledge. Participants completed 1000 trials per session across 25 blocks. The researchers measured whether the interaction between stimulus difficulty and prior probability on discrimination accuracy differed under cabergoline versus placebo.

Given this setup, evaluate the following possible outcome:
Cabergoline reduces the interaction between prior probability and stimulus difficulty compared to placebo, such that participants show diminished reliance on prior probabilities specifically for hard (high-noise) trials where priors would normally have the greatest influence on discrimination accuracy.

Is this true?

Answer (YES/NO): NO